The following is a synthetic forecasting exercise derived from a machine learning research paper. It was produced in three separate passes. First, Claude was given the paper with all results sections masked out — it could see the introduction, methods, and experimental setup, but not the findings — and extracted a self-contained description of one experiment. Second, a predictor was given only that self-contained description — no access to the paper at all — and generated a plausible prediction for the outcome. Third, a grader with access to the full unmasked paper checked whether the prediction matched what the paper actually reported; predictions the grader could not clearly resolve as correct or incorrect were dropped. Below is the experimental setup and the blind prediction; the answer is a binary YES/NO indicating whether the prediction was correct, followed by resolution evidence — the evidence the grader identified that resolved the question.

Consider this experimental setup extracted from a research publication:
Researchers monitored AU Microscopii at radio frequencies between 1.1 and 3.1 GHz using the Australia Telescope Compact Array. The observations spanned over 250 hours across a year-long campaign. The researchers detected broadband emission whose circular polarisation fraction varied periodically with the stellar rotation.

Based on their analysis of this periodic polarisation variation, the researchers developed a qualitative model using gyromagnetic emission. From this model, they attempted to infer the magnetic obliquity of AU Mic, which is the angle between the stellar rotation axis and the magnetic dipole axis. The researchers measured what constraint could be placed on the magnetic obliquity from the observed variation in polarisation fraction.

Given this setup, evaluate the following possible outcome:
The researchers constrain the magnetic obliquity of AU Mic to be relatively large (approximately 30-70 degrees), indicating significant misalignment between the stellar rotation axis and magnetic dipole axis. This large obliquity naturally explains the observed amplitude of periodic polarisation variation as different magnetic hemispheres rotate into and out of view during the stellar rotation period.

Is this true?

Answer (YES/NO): NO